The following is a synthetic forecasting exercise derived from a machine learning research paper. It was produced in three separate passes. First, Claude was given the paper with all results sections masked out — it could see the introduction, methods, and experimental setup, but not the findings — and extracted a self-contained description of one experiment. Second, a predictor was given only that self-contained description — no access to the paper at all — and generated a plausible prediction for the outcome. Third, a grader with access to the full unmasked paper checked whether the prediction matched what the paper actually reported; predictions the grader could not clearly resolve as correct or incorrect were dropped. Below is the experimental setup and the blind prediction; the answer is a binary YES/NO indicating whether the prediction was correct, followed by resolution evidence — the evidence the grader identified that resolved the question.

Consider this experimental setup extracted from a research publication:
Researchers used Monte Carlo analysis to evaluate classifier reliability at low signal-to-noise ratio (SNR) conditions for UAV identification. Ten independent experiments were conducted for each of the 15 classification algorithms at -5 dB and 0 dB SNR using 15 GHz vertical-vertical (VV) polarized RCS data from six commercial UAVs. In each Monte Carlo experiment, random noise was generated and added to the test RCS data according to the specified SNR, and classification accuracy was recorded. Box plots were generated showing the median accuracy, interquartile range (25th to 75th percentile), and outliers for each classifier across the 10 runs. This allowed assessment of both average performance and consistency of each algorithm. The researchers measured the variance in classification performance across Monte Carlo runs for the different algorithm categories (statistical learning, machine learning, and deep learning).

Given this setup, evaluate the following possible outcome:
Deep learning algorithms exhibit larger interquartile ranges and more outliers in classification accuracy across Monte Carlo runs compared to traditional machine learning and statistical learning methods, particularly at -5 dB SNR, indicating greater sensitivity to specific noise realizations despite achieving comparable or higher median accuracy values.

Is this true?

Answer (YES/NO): NO